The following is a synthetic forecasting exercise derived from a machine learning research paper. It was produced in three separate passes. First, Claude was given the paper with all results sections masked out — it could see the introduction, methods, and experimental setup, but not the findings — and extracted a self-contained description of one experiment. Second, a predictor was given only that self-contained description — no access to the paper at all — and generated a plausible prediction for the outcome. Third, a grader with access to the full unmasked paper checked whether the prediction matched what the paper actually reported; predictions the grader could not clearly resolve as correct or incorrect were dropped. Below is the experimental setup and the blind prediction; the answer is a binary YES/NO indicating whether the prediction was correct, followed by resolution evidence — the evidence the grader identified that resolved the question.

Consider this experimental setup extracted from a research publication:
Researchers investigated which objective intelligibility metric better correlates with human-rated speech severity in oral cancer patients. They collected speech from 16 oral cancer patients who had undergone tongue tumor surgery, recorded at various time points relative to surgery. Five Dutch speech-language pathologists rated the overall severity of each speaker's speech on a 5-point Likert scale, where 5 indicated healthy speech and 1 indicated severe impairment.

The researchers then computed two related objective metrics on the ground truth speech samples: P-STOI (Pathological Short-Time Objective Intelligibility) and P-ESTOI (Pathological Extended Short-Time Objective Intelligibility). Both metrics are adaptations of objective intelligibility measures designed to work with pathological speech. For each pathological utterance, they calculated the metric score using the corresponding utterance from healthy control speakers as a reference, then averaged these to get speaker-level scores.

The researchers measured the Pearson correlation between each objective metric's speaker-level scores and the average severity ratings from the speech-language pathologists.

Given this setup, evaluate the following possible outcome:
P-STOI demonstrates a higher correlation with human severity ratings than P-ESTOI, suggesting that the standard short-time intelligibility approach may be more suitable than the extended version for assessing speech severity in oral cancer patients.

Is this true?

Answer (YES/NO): NO